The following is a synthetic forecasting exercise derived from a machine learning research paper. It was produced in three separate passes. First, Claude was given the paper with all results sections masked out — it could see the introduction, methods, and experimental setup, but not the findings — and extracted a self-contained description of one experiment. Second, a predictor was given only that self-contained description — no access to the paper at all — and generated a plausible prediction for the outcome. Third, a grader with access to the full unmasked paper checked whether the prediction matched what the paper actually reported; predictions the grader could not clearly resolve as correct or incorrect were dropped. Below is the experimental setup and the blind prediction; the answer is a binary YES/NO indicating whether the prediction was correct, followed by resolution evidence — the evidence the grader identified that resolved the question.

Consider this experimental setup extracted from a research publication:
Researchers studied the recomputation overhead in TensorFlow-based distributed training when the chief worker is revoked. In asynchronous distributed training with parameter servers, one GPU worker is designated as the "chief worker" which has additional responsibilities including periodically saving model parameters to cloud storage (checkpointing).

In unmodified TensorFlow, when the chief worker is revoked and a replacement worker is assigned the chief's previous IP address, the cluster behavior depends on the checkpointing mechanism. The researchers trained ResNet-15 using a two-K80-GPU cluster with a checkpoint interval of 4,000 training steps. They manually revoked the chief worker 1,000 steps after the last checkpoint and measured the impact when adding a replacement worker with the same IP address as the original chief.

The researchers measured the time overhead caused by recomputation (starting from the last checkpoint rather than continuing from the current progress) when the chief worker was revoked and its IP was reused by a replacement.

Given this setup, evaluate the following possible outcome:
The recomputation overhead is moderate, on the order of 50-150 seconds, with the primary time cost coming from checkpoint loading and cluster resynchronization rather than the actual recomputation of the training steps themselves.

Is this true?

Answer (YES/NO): NO